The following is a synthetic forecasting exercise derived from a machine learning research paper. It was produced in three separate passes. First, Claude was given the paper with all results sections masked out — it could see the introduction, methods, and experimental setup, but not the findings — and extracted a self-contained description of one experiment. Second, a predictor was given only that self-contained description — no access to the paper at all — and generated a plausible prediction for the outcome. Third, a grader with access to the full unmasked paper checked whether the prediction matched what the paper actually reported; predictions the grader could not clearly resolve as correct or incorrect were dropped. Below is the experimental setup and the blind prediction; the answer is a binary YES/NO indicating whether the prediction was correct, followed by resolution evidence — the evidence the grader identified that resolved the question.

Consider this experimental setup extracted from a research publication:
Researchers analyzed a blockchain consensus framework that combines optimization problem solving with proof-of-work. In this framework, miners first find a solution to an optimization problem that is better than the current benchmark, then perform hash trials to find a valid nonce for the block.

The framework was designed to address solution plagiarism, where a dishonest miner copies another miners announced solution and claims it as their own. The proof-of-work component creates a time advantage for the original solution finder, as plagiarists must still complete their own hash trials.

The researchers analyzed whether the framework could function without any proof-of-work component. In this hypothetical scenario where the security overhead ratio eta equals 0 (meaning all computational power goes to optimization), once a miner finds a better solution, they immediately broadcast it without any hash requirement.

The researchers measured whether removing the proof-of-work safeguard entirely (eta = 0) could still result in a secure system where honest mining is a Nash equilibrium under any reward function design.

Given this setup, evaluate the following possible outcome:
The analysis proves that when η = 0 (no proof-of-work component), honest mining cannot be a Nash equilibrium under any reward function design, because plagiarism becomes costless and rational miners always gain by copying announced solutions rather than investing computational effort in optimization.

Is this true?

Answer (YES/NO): YES